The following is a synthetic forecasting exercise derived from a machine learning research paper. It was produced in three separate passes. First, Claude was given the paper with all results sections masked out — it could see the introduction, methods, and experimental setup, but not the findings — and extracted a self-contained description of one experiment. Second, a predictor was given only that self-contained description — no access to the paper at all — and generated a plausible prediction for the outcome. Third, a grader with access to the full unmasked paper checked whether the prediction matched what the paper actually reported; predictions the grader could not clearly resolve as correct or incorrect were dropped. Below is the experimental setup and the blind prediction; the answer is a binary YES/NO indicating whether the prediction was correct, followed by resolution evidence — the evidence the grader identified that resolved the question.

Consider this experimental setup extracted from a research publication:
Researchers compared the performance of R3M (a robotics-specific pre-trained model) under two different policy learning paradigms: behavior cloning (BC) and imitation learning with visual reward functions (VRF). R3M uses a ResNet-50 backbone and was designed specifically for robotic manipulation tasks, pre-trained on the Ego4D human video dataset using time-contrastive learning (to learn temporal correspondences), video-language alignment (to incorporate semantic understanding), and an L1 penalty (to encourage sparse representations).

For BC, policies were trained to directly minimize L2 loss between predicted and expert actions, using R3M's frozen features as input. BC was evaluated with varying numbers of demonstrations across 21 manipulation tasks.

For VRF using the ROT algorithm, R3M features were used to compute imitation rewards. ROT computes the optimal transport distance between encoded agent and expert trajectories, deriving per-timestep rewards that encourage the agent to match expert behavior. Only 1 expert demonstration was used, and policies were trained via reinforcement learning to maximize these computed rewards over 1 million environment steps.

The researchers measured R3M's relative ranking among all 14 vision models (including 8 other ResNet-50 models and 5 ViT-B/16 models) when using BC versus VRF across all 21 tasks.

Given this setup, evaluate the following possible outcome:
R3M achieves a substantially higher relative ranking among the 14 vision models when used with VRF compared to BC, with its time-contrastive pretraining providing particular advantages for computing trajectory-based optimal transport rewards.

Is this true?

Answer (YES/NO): NO